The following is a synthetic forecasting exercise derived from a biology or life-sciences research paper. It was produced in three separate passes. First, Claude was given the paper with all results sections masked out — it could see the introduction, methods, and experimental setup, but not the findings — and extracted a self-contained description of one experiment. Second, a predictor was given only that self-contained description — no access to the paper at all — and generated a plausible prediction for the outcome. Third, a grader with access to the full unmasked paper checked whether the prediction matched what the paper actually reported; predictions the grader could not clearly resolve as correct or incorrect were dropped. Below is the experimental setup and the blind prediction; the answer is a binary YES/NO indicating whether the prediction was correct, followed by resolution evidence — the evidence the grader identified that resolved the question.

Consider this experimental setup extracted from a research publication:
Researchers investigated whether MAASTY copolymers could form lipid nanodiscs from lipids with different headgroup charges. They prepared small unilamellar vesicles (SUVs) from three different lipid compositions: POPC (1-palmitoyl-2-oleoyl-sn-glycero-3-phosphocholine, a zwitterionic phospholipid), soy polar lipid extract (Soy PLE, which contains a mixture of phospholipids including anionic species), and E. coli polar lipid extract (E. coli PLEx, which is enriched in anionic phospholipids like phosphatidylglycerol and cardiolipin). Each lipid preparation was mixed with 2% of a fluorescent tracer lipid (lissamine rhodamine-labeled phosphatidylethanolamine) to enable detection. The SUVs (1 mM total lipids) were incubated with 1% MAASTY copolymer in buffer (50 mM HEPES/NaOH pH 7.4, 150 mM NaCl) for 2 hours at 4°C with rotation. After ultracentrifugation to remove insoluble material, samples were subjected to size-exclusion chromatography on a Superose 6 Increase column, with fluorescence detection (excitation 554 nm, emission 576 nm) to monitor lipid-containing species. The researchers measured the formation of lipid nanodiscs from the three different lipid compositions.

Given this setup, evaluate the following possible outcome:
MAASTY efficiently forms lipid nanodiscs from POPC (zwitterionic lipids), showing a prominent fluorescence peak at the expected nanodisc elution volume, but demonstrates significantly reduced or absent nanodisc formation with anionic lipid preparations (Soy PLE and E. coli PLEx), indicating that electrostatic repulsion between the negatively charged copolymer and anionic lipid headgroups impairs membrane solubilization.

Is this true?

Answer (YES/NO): NO